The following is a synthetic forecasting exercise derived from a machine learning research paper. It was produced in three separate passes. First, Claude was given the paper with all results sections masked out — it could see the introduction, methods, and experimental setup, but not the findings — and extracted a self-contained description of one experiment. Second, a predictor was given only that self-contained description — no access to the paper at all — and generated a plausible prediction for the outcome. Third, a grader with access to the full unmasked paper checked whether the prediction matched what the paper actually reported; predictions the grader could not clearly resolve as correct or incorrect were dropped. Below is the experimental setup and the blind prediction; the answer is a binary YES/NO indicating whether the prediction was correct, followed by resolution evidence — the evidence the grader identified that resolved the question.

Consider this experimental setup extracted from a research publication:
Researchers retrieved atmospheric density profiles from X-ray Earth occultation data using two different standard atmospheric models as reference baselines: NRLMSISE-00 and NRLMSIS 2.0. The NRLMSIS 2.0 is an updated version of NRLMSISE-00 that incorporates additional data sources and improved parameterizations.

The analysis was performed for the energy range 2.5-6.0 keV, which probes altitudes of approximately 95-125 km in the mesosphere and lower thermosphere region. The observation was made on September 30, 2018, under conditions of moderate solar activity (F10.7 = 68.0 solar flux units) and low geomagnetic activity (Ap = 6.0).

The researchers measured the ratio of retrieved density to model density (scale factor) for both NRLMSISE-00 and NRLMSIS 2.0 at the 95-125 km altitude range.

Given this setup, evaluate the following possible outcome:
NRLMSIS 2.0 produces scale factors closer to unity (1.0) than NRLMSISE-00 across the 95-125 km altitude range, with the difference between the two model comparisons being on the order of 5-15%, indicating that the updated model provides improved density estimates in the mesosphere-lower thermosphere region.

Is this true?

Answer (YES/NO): YES